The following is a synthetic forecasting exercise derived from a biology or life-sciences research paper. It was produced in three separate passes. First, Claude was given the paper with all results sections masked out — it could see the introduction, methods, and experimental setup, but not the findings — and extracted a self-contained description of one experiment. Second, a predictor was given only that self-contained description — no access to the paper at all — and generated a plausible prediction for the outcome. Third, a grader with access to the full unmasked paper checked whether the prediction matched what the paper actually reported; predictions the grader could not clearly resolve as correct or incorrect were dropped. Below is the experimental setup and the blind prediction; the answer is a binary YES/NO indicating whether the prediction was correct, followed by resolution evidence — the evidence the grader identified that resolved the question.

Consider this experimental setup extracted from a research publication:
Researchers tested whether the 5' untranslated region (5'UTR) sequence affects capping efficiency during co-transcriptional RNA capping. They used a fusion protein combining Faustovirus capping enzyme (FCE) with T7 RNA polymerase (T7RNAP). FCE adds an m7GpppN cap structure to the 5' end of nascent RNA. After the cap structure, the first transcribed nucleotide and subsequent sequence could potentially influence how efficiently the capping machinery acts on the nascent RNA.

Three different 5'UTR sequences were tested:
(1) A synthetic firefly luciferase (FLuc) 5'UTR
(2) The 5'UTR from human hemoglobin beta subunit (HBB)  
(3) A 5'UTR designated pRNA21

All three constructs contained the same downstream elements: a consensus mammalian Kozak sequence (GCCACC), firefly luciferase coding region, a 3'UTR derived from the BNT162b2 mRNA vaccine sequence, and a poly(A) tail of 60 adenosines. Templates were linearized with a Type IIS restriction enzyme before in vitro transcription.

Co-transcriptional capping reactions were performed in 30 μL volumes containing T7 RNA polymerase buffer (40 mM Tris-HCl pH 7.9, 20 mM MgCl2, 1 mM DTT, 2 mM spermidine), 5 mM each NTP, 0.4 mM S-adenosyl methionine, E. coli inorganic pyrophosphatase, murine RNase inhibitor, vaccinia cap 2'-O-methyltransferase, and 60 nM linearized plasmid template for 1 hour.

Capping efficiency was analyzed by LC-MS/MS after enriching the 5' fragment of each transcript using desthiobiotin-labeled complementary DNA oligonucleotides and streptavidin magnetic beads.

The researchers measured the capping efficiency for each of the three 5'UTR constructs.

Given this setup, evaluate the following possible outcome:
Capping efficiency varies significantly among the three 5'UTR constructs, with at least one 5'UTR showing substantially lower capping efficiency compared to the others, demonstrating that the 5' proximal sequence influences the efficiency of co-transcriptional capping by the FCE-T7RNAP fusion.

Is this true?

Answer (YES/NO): YES